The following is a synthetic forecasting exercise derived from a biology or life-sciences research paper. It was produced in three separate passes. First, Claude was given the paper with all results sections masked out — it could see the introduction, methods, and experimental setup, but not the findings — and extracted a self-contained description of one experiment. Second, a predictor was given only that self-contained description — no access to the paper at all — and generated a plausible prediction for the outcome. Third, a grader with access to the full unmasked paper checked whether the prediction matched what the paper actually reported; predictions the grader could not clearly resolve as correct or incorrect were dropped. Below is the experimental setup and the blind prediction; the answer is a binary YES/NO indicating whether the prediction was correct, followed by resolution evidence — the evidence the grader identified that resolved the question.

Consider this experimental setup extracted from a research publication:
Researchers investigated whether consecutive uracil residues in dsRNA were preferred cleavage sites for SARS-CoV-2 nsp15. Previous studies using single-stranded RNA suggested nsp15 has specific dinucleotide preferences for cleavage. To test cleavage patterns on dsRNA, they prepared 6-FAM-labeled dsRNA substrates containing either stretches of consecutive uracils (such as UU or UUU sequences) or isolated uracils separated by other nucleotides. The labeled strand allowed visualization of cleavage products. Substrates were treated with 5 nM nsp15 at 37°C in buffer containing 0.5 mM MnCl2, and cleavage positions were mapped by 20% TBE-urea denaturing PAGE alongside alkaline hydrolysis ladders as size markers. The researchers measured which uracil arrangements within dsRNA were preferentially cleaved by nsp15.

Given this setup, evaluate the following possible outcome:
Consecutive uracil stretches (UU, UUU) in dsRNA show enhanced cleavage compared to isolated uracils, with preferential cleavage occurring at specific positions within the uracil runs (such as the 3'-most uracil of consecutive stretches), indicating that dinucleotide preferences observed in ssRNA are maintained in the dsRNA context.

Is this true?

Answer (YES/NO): NO